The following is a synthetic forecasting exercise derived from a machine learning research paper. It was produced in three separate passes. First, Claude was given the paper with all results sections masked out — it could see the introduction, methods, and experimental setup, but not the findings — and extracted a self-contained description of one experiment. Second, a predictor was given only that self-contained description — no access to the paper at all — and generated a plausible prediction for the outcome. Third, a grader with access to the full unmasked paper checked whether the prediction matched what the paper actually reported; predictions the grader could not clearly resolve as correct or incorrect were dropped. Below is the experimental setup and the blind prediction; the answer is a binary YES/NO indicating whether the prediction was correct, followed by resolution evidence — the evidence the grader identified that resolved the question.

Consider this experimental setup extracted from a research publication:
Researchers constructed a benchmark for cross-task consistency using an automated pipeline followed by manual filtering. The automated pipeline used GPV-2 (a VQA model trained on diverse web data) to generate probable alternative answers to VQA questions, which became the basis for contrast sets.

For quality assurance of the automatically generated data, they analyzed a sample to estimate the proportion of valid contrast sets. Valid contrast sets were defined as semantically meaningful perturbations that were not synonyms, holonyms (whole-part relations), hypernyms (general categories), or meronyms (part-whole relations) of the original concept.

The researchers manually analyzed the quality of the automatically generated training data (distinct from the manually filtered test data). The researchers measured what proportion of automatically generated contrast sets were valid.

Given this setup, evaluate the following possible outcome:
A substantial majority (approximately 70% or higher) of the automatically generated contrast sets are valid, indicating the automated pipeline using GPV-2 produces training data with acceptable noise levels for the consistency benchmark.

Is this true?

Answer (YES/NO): YES